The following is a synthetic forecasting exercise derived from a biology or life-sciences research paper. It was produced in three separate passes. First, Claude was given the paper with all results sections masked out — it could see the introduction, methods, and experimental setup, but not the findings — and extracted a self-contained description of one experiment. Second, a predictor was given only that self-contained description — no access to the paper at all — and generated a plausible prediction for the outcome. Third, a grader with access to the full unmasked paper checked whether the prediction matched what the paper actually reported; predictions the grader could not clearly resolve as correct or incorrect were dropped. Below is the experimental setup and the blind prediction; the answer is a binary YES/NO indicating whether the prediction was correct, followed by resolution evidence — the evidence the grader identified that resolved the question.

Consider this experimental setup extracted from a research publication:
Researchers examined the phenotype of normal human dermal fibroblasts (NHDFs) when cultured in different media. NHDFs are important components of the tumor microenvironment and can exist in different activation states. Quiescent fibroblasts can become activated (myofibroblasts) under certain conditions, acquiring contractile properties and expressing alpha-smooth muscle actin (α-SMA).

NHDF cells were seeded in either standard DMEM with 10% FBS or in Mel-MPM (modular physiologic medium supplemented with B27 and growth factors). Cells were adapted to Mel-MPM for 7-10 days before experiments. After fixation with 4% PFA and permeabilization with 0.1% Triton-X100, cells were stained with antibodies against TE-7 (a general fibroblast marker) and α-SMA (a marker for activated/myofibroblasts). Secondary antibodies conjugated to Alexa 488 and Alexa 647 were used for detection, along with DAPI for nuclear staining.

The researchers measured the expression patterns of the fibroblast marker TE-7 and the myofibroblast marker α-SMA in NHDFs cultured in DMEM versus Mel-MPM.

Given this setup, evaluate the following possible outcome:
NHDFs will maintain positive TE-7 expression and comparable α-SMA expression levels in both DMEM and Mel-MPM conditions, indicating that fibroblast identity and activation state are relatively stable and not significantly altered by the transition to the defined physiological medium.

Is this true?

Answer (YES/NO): YES